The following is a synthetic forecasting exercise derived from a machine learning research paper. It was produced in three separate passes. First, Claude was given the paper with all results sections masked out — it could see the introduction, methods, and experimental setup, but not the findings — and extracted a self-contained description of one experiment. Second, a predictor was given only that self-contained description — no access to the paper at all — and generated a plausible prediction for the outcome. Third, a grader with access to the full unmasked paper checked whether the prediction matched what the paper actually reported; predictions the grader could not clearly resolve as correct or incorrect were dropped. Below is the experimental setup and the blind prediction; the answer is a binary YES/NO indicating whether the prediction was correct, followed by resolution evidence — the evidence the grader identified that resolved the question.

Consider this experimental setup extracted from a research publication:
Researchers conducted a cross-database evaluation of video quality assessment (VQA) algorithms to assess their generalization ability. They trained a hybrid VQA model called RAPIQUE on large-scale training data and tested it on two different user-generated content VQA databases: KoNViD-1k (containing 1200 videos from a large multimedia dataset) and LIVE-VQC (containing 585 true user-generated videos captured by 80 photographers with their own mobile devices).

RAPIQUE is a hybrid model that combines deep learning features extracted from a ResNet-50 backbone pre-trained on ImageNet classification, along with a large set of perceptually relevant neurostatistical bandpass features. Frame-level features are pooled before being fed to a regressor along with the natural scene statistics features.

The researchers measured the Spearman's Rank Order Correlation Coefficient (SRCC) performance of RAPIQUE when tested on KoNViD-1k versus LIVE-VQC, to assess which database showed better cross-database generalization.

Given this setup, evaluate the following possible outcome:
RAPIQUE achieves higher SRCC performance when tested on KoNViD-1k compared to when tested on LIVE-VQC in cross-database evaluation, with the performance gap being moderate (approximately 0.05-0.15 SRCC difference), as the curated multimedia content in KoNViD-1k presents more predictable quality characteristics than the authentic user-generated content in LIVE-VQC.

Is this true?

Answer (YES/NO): NO